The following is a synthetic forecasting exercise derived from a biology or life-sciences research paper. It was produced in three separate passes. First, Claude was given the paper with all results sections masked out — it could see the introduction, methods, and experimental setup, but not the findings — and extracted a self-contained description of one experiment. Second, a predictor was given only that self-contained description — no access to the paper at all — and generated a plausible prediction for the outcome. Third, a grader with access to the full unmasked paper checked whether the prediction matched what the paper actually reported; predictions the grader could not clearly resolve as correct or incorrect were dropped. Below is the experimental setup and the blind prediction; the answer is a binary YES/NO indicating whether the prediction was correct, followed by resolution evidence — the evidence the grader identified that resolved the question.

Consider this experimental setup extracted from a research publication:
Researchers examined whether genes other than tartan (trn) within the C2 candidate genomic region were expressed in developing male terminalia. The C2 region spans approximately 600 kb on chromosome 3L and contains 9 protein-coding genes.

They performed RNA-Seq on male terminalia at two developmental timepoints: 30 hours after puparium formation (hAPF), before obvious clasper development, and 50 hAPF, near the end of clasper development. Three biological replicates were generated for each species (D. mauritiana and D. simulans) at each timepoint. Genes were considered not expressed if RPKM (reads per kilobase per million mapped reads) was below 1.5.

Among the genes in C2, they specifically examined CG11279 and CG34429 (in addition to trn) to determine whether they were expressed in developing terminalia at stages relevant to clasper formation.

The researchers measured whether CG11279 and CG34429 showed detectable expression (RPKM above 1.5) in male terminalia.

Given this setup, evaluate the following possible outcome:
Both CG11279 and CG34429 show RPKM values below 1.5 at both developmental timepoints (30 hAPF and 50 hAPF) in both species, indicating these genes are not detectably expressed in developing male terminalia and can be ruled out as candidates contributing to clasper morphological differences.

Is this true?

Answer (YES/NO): NO